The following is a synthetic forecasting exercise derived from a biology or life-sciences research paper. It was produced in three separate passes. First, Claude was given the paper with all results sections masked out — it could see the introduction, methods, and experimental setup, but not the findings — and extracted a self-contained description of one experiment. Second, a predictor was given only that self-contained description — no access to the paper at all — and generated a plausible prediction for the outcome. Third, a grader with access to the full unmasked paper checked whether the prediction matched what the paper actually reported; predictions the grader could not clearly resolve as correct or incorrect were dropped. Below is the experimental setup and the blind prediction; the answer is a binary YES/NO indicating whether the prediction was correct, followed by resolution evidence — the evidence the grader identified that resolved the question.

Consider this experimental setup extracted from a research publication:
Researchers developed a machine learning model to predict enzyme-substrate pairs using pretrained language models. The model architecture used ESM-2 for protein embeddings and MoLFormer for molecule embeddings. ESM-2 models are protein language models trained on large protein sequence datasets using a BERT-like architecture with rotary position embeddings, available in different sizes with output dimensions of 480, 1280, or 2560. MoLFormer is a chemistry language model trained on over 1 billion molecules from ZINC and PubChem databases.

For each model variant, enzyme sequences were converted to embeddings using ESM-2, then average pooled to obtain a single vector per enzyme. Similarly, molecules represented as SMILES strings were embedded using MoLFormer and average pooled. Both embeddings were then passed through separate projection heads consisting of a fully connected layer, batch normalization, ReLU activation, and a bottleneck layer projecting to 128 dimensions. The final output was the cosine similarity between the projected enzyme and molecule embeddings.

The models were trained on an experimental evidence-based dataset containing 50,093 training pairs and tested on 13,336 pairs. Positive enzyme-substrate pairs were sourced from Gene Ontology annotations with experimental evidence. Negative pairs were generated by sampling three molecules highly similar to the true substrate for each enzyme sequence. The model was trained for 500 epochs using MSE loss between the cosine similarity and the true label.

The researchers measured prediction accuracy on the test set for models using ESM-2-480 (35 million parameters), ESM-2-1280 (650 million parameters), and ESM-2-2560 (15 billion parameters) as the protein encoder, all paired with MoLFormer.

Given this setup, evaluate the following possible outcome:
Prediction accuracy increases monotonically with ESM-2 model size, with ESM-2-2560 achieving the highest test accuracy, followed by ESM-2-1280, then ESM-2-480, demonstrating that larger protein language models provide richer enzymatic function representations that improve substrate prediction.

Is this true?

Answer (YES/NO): YES